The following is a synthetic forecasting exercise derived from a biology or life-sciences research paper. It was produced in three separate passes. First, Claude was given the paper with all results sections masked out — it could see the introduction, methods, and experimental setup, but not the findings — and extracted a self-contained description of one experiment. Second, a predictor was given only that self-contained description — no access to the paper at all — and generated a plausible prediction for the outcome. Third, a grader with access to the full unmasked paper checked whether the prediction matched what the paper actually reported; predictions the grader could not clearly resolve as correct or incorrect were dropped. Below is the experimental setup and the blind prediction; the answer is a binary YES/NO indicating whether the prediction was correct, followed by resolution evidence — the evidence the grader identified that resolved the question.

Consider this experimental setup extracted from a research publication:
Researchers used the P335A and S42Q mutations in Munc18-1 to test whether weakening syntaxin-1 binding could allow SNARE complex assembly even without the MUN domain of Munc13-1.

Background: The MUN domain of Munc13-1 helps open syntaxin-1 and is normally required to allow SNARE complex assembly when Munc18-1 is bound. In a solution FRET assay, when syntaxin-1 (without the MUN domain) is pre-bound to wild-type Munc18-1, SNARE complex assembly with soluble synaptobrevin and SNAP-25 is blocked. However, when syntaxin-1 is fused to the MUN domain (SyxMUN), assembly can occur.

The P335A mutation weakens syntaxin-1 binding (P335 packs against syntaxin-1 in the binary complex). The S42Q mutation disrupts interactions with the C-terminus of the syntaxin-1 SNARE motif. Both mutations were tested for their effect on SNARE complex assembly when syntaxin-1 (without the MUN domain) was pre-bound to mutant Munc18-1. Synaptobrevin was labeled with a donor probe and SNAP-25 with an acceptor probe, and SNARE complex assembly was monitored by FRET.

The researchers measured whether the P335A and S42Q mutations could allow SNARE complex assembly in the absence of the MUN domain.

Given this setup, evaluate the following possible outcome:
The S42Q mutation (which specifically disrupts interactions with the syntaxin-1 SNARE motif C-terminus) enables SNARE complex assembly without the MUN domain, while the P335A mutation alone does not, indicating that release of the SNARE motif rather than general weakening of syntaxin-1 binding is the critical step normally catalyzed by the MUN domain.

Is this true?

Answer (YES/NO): NO